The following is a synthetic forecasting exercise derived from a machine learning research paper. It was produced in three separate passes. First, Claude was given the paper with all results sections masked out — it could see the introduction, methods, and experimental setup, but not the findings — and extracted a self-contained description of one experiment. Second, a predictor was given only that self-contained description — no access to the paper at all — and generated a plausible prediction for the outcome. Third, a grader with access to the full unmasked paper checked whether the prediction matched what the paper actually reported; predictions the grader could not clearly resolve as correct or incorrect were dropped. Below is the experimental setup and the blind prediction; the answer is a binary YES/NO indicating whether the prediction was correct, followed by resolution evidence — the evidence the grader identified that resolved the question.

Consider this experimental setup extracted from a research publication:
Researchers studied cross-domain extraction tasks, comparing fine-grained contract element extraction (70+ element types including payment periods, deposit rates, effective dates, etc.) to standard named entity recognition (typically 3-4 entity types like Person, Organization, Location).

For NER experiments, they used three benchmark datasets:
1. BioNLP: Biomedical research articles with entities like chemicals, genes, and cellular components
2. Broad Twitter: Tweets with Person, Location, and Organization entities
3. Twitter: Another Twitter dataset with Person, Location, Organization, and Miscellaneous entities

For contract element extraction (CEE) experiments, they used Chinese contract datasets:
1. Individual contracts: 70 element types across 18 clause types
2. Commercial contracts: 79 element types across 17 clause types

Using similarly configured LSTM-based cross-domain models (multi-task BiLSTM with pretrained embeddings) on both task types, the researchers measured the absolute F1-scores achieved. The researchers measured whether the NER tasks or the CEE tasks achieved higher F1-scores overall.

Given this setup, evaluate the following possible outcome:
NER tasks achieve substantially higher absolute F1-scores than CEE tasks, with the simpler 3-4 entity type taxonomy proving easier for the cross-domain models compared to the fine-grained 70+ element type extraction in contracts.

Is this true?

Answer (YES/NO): YES